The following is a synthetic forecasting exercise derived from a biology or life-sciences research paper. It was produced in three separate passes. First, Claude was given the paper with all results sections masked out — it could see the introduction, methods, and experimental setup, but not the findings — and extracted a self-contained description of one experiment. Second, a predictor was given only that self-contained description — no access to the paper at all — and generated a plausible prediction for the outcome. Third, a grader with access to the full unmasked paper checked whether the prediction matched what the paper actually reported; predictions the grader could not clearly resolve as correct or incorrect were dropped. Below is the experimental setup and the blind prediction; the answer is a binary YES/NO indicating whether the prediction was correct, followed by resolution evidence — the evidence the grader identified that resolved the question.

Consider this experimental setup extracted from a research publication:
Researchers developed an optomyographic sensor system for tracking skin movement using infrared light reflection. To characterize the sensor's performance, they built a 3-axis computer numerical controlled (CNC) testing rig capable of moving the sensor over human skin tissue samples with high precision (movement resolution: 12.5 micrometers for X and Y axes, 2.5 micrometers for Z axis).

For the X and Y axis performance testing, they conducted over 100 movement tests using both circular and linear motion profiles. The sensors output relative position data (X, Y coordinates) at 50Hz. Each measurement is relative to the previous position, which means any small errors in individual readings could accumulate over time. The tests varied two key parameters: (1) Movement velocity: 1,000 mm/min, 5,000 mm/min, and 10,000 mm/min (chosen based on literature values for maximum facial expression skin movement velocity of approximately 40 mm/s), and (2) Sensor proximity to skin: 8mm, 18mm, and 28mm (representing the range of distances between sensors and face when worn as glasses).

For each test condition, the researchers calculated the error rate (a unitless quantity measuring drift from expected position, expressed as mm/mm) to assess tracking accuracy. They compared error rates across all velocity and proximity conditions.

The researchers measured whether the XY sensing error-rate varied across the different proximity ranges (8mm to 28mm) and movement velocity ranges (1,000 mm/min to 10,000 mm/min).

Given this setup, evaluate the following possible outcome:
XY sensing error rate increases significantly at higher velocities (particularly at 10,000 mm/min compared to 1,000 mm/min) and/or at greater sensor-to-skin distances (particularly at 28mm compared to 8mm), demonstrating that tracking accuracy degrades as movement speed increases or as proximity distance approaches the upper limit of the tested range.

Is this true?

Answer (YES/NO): NO